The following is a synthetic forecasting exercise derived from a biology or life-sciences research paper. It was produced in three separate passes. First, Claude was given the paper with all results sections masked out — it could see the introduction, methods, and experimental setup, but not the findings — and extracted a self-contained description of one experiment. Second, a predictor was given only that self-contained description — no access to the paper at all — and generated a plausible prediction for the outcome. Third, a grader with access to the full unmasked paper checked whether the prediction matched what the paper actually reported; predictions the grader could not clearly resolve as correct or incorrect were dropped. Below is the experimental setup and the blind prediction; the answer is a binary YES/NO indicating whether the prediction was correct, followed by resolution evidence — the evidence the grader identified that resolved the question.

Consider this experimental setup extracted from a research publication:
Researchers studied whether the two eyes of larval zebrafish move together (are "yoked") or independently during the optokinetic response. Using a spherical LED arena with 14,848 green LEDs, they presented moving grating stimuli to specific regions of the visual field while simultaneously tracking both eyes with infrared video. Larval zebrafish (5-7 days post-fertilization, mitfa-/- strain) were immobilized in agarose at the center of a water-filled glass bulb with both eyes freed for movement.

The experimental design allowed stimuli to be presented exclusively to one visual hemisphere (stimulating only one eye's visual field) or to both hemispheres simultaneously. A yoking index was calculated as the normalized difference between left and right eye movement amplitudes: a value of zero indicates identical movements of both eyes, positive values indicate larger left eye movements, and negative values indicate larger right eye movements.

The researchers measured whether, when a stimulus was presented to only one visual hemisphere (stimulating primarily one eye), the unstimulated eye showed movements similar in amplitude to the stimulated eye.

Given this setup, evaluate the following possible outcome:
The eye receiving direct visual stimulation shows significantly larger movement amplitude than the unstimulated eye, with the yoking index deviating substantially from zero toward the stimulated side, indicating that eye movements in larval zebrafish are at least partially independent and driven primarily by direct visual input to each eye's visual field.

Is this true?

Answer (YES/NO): NO